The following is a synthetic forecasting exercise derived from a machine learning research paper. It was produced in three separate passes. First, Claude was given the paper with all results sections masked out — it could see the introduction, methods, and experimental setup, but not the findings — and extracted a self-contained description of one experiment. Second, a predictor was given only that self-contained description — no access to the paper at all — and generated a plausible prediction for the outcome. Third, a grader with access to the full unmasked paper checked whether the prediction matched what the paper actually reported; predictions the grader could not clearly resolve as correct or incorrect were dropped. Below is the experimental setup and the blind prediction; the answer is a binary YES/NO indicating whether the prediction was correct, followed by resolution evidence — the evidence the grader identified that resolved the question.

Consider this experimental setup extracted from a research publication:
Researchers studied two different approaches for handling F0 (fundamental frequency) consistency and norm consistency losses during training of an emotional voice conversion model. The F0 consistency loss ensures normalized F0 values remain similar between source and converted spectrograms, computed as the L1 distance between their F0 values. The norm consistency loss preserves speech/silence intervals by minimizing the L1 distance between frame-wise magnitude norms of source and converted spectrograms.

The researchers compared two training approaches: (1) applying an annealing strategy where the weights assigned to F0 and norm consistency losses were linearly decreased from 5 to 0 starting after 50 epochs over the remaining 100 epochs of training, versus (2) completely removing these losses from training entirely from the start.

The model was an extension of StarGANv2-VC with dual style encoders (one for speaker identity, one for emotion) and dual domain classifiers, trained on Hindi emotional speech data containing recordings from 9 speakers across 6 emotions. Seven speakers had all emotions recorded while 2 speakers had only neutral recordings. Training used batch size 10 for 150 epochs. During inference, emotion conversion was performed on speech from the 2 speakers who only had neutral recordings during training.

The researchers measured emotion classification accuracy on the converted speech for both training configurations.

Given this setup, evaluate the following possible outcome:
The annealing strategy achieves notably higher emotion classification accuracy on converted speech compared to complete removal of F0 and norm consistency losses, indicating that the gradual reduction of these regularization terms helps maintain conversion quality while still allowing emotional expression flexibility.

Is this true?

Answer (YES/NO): YES